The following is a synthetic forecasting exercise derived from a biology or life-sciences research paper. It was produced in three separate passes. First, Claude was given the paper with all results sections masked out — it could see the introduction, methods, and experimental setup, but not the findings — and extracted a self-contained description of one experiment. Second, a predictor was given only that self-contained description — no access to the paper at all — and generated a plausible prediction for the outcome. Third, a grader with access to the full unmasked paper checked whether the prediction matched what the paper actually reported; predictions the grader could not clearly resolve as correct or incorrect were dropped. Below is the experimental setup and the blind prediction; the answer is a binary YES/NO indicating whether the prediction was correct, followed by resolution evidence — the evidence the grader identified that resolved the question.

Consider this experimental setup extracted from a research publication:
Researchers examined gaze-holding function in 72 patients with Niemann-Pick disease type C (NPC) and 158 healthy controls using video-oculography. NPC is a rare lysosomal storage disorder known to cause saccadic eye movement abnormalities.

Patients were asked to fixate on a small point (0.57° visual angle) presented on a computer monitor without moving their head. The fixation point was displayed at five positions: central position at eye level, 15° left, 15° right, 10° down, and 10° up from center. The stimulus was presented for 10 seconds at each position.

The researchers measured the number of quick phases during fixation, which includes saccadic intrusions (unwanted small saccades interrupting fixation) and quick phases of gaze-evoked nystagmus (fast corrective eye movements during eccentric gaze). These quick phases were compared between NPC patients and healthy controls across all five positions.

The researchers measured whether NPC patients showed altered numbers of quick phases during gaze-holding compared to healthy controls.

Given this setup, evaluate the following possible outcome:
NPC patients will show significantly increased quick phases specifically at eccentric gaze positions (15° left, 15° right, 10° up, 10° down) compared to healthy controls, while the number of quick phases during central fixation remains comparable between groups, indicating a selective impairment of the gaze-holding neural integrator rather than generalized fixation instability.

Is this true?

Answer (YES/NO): NO